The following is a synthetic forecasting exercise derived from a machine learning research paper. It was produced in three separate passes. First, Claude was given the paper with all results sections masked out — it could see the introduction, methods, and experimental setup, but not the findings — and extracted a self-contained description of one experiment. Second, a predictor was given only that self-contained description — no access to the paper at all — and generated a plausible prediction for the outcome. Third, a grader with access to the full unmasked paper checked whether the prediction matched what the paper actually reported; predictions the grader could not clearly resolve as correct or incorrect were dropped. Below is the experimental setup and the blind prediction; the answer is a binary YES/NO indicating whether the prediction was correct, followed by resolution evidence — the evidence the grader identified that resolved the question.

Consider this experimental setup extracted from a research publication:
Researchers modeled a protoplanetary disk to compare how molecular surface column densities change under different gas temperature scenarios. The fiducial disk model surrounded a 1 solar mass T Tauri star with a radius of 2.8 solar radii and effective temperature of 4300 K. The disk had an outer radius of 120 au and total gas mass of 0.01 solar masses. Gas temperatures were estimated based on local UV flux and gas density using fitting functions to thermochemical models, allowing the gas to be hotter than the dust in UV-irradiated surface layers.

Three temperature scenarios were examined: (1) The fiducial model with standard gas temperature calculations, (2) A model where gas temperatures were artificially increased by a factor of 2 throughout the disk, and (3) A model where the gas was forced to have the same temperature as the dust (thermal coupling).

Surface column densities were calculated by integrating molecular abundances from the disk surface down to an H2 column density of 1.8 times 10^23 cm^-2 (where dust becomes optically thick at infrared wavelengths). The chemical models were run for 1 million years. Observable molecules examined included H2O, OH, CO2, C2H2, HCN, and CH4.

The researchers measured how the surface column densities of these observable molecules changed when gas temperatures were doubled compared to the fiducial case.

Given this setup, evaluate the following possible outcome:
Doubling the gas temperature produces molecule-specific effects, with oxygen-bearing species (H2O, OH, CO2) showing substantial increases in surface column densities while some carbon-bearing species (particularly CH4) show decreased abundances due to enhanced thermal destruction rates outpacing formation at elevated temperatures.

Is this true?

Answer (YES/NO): NO